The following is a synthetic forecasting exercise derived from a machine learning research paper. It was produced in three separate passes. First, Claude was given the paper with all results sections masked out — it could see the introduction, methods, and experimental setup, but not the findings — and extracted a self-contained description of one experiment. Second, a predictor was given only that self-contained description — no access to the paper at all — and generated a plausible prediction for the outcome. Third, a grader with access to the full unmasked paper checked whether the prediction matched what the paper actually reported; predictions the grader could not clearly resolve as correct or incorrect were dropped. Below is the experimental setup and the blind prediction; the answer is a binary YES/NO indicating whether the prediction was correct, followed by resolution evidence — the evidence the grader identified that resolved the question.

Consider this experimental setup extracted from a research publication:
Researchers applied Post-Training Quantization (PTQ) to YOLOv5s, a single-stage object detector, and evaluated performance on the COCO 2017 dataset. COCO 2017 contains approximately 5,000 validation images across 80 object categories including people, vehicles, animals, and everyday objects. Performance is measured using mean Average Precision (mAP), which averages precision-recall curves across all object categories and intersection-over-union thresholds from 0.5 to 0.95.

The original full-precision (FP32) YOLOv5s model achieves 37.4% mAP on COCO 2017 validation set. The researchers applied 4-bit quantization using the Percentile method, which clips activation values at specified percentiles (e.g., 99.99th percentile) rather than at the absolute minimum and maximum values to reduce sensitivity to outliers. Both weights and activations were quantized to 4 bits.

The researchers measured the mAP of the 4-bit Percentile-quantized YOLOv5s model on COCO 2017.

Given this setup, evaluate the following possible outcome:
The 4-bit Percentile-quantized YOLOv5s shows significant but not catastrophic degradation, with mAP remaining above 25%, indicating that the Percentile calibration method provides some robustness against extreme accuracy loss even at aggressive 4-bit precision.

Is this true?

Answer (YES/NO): NO